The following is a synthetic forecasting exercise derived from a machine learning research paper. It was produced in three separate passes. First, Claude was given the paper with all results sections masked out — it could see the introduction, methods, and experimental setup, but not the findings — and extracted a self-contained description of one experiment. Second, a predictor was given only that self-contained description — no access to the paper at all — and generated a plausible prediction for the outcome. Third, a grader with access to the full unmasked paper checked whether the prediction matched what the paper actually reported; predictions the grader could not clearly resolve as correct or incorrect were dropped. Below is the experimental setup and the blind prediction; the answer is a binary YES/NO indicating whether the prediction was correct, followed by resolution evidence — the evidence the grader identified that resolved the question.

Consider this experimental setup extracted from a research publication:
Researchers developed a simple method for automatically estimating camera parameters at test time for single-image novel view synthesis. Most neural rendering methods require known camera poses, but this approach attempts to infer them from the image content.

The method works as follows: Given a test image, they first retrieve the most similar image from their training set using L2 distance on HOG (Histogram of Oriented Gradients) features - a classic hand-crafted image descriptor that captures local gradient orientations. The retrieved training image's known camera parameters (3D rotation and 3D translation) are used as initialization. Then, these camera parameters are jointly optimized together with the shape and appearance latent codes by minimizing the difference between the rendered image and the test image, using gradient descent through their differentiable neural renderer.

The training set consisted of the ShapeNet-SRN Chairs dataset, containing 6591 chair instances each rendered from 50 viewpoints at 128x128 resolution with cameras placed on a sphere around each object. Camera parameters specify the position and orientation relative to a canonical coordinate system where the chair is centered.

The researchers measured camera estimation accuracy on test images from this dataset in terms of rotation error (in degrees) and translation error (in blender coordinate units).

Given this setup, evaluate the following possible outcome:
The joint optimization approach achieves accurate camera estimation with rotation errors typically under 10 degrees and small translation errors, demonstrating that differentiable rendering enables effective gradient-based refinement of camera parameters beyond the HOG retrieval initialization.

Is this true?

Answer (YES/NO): NO